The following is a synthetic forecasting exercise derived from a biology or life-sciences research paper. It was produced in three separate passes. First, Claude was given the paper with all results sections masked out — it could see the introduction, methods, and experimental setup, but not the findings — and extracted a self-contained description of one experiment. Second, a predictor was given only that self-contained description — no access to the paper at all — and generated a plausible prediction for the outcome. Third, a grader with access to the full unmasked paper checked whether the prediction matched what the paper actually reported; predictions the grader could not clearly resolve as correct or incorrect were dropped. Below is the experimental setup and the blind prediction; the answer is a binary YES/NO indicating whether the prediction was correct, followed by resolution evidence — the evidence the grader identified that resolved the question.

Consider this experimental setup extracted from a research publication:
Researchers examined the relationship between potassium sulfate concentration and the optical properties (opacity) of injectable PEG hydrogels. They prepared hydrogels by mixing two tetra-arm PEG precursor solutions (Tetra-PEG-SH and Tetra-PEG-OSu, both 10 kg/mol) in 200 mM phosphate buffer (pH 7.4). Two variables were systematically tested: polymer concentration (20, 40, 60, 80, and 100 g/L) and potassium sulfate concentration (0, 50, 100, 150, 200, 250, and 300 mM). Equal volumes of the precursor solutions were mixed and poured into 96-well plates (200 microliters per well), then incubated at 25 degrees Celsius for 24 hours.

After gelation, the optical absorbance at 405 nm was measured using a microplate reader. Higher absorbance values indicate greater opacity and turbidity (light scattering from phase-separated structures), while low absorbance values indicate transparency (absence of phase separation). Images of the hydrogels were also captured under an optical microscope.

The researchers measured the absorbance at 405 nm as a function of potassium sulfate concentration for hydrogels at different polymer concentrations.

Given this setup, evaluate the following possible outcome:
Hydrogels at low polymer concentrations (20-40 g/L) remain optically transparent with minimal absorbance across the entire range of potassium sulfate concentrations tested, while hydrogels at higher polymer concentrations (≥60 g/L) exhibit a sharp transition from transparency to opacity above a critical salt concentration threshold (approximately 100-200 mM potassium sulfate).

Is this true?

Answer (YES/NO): NO